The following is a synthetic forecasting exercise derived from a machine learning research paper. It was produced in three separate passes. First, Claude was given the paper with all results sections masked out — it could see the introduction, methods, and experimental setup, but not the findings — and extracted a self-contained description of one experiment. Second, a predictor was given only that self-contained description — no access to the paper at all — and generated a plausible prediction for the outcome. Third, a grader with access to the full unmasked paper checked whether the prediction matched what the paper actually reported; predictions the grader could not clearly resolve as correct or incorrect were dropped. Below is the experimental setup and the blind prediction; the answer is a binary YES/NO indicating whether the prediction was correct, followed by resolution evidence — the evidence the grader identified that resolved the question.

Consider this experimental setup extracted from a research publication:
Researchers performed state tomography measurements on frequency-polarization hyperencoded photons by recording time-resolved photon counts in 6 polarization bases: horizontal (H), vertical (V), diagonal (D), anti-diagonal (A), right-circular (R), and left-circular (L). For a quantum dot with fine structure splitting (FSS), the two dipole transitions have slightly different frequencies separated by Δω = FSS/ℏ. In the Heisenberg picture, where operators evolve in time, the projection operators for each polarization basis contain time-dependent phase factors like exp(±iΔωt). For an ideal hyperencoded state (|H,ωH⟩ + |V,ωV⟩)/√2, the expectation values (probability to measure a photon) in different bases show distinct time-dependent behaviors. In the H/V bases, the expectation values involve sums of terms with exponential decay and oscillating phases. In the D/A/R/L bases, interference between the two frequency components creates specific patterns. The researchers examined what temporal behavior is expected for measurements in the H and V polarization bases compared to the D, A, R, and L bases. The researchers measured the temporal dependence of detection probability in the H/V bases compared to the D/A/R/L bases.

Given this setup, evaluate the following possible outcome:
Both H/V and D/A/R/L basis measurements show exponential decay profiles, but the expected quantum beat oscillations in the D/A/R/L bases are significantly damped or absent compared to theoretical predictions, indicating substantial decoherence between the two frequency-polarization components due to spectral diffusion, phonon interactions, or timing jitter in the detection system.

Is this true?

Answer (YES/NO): NO